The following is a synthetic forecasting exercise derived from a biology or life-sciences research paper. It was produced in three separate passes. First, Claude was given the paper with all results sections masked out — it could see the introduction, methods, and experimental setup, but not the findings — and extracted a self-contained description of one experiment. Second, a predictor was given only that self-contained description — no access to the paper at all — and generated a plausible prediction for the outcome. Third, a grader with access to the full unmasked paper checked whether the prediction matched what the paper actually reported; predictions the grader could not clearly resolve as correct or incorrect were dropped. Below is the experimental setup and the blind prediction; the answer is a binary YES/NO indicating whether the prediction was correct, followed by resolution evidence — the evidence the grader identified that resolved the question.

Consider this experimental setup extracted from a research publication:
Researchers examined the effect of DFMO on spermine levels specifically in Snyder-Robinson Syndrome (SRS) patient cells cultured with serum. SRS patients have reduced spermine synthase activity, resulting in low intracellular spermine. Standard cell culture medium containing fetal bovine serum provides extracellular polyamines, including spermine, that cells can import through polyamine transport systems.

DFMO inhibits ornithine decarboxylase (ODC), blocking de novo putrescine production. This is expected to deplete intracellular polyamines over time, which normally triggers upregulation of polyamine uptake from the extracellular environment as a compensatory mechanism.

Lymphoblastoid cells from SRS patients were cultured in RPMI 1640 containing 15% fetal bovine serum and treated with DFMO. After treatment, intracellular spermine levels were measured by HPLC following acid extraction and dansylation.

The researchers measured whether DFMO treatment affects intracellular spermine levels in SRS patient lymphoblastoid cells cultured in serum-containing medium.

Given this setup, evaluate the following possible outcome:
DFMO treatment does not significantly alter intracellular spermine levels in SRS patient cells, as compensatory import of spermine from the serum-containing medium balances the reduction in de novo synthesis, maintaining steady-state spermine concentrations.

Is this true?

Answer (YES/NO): NO